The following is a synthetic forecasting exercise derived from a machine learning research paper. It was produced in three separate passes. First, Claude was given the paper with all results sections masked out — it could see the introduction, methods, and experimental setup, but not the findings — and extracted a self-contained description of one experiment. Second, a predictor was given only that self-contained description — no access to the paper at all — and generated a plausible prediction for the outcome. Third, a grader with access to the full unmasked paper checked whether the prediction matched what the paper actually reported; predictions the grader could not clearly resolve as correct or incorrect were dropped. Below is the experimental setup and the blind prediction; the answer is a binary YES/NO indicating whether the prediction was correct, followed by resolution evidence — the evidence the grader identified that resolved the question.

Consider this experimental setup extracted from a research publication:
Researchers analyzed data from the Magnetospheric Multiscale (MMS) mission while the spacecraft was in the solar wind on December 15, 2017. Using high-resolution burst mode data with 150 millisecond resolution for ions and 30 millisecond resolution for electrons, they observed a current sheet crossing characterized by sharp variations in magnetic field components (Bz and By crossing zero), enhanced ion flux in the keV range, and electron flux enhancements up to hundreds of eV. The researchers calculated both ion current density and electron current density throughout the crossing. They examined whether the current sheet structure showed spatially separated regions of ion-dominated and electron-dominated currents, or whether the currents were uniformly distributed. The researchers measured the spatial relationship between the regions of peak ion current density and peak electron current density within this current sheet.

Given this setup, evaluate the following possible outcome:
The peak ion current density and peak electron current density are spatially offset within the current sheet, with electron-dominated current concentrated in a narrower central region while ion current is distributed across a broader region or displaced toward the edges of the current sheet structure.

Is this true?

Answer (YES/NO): NO